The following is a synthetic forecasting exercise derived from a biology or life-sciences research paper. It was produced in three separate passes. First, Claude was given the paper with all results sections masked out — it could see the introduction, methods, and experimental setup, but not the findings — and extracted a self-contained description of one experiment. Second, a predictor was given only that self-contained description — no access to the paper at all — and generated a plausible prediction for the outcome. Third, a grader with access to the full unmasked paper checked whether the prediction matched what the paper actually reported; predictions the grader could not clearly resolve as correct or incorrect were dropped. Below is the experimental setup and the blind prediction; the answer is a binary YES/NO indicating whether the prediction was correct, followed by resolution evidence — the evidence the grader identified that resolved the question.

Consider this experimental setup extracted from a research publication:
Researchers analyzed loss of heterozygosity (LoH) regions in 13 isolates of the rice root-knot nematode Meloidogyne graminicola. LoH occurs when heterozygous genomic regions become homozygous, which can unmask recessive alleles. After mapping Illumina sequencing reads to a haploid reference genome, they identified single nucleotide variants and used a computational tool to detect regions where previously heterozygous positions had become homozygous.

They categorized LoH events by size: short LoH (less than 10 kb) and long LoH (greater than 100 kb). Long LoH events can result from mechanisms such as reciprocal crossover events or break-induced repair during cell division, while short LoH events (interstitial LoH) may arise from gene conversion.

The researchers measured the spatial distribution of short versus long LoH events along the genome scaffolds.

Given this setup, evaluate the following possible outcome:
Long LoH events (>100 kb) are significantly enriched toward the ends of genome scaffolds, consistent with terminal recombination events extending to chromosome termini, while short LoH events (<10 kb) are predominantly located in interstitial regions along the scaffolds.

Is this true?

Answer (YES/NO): YES